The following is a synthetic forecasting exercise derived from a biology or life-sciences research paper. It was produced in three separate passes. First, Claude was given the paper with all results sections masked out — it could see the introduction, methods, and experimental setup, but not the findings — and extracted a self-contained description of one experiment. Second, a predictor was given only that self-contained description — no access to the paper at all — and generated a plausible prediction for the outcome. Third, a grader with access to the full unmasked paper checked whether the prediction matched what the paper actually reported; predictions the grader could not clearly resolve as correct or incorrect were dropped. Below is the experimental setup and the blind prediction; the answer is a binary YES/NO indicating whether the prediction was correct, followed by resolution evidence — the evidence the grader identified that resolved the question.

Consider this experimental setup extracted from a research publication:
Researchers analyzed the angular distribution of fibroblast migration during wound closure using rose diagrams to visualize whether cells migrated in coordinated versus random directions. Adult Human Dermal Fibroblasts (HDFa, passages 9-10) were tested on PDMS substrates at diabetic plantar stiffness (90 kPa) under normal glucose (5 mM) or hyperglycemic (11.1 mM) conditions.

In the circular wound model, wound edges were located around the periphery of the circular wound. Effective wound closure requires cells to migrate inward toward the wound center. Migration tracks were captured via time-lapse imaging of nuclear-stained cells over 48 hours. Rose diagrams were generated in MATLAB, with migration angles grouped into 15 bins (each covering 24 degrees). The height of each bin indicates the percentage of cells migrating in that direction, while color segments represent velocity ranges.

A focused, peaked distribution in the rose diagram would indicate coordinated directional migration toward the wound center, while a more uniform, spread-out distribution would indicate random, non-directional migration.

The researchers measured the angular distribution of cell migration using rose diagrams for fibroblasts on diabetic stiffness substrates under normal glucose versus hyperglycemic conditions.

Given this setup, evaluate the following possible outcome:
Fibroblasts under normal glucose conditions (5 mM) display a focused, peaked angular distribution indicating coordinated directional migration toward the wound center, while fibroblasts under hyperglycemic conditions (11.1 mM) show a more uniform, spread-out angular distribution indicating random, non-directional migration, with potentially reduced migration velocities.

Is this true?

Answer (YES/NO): NO